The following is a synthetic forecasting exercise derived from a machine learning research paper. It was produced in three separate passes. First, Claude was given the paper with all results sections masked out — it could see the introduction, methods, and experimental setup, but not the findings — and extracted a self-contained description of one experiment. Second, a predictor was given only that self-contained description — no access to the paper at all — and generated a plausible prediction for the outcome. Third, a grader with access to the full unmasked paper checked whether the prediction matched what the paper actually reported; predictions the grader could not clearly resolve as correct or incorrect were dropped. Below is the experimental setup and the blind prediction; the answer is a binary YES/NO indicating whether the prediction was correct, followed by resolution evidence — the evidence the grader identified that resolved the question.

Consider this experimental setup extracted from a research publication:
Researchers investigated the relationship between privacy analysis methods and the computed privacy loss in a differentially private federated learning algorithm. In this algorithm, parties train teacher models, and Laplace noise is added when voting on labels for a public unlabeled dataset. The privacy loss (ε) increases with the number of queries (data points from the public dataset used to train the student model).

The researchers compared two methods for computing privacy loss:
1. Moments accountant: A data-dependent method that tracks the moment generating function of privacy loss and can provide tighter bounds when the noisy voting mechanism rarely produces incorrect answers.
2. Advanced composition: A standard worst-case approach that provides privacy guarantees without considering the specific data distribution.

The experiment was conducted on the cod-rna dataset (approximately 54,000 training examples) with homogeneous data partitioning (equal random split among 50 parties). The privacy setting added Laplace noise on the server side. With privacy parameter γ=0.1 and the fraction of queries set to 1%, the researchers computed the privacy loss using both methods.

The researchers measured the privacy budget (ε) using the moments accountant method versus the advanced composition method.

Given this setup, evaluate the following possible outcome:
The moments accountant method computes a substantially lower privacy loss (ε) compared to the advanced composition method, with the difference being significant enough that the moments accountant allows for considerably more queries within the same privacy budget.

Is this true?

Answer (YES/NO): YES